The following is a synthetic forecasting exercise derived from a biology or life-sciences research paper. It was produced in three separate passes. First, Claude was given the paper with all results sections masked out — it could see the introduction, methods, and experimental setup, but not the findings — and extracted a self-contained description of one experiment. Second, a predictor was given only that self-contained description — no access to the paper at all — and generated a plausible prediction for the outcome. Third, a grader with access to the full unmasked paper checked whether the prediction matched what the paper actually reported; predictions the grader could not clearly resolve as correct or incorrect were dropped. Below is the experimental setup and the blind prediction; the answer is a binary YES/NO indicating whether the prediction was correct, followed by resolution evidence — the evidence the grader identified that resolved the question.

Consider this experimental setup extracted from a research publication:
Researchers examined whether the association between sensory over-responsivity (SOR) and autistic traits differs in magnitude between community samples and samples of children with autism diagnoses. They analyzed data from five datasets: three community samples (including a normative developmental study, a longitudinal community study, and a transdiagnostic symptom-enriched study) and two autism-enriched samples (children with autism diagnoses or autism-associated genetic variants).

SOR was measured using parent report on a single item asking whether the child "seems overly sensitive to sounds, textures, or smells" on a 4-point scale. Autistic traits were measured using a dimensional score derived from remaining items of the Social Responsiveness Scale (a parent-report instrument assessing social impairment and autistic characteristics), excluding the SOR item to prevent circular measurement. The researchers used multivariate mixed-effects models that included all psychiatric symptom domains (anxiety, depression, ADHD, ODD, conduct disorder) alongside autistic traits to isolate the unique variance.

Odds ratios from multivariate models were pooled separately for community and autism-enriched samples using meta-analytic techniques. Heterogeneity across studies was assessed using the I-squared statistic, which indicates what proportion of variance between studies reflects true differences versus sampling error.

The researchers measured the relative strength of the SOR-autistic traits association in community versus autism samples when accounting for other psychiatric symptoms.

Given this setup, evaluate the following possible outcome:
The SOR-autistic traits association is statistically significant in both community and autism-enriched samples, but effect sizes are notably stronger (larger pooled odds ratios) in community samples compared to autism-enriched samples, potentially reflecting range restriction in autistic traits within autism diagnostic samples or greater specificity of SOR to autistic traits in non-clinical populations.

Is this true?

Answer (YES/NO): YES